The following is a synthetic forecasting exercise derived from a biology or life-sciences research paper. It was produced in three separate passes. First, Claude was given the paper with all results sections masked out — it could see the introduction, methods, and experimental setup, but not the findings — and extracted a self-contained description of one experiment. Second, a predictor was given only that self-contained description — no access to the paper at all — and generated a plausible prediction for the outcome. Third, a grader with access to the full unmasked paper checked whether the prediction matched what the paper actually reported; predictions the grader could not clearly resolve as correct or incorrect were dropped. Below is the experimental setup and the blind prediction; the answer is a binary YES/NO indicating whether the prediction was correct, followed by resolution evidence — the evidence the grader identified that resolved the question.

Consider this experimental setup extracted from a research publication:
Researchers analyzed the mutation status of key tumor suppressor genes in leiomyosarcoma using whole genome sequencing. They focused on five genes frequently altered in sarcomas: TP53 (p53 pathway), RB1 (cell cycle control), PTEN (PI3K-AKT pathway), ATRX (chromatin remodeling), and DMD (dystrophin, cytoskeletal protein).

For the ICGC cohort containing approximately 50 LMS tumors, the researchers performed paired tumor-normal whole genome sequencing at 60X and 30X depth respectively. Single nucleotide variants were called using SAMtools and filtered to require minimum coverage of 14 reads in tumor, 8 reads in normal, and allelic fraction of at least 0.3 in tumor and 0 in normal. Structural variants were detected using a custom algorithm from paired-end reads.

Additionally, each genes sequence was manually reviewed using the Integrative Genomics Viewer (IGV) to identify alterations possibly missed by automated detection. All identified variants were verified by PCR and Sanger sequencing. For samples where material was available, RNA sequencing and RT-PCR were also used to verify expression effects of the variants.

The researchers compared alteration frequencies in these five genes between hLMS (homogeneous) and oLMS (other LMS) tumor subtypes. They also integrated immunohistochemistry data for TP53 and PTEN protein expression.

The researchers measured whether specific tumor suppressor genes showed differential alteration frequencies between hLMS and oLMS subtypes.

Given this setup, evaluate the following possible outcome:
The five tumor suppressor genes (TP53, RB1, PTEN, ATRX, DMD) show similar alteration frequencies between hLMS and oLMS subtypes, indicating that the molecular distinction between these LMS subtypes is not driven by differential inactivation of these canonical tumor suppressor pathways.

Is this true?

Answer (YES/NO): NO